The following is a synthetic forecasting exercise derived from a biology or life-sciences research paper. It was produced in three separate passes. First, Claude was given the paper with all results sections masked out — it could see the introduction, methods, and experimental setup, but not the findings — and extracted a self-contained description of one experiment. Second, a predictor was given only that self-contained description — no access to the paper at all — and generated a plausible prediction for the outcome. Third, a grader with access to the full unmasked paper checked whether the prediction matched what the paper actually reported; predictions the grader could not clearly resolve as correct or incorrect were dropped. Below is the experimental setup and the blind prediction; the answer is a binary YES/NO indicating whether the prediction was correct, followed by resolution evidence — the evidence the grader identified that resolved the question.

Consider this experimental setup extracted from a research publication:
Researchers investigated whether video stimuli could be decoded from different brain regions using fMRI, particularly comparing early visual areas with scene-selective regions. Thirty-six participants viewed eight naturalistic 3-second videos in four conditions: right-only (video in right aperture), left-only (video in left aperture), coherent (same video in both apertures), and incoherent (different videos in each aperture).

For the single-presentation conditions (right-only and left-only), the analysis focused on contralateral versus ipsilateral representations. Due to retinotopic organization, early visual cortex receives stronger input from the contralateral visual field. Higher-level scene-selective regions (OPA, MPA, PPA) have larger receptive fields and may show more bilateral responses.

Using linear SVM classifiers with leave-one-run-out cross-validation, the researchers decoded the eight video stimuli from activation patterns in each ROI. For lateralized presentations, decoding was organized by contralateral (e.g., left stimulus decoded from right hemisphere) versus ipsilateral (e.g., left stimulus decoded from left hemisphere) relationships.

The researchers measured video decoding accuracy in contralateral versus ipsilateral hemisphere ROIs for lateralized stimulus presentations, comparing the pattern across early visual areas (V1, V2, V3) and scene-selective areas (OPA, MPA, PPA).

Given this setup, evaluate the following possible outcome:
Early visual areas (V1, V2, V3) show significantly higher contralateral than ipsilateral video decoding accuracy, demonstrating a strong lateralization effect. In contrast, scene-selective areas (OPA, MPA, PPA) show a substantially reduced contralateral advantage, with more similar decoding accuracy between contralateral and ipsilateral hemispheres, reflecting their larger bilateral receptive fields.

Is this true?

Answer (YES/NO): NO